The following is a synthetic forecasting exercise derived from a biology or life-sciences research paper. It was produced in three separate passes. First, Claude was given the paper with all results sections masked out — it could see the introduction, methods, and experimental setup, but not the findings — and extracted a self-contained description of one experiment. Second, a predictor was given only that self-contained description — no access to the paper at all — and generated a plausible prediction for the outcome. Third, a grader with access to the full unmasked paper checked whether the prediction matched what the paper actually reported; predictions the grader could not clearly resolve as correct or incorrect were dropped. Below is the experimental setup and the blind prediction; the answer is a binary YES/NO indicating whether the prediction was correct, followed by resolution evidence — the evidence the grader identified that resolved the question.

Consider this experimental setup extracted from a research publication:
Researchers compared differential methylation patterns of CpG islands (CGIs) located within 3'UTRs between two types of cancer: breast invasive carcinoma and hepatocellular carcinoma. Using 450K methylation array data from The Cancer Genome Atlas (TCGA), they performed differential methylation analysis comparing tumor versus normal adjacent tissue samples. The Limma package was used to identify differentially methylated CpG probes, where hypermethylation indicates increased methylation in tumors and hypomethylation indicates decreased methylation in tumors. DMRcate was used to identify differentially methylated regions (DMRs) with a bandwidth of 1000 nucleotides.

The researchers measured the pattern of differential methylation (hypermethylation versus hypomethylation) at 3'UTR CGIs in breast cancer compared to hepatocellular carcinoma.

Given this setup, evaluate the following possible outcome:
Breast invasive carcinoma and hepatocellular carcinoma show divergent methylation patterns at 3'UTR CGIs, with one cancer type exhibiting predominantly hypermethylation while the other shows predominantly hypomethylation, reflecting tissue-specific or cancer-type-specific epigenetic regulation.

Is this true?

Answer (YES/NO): NO